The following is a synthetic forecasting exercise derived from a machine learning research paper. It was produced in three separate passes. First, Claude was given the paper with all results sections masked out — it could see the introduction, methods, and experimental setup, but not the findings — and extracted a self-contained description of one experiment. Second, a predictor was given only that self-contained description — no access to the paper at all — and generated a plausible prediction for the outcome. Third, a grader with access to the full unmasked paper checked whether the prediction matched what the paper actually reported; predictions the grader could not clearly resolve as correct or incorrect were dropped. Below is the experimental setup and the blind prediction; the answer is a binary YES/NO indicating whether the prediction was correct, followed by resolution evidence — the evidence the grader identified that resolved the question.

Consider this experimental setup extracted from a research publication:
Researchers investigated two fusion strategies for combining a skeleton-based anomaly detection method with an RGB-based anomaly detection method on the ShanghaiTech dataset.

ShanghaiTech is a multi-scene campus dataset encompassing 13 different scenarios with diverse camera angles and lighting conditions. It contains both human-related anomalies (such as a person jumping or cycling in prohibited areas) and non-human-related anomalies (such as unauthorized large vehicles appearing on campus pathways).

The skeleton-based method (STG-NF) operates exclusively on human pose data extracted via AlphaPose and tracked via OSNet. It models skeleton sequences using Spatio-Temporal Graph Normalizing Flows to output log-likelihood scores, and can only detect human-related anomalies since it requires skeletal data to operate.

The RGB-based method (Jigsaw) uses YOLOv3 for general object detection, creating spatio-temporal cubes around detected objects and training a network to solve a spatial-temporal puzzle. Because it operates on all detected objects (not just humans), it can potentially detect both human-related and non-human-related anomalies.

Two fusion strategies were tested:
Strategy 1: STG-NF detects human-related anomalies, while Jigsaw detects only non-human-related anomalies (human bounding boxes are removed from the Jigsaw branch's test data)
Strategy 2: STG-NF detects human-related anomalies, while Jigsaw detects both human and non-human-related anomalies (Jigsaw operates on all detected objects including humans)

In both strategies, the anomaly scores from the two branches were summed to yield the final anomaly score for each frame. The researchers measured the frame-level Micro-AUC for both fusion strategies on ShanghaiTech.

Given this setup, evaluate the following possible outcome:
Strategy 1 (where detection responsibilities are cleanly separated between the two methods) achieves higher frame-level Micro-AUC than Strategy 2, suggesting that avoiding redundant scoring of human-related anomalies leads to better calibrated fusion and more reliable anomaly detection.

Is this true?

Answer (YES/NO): NO